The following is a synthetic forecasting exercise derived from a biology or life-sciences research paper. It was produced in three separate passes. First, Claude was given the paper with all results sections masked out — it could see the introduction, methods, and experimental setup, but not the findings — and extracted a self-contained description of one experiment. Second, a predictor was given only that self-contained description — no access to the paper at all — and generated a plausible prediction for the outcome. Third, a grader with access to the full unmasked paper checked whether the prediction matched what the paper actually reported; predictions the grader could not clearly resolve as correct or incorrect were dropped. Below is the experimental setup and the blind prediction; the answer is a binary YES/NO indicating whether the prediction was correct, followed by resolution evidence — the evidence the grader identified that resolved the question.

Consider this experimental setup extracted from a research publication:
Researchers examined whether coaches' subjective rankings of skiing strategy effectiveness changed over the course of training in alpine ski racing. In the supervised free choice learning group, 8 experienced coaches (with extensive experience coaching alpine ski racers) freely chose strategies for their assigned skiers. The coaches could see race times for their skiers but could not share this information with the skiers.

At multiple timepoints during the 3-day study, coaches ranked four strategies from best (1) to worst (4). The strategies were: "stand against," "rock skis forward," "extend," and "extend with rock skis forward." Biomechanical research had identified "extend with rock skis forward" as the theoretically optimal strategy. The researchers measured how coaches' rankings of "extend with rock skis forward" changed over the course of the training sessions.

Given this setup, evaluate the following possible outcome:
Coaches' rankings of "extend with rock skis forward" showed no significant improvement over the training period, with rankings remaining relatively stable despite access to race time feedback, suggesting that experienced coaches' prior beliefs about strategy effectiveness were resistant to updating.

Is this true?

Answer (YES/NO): YES